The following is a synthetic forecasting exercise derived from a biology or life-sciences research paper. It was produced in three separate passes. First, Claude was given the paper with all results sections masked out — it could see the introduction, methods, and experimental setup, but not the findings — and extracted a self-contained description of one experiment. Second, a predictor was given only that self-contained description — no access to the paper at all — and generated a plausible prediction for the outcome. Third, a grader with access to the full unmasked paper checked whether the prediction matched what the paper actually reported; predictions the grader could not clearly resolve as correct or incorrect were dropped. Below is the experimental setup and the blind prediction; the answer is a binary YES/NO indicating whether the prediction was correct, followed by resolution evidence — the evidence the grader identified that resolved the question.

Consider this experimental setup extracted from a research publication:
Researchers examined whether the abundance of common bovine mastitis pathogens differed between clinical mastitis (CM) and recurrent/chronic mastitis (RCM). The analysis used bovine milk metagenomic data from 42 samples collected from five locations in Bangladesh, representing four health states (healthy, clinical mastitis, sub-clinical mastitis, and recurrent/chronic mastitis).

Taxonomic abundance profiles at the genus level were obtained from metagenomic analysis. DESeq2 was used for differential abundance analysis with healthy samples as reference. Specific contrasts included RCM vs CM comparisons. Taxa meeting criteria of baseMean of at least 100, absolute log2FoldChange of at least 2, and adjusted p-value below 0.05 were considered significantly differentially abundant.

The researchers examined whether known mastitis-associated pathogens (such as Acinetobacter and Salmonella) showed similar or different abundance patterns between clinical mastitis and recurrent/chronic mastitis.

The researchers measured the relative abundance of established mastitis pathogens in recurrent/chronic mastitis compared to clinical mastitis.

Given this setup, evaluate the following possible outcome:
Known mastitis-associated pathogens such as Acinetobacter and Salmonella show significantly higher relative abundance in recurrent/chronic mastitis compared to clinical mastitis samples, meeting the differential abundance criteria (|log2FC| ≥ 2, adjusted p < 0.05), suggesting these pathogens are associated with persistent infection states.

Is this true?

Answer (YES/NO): NO